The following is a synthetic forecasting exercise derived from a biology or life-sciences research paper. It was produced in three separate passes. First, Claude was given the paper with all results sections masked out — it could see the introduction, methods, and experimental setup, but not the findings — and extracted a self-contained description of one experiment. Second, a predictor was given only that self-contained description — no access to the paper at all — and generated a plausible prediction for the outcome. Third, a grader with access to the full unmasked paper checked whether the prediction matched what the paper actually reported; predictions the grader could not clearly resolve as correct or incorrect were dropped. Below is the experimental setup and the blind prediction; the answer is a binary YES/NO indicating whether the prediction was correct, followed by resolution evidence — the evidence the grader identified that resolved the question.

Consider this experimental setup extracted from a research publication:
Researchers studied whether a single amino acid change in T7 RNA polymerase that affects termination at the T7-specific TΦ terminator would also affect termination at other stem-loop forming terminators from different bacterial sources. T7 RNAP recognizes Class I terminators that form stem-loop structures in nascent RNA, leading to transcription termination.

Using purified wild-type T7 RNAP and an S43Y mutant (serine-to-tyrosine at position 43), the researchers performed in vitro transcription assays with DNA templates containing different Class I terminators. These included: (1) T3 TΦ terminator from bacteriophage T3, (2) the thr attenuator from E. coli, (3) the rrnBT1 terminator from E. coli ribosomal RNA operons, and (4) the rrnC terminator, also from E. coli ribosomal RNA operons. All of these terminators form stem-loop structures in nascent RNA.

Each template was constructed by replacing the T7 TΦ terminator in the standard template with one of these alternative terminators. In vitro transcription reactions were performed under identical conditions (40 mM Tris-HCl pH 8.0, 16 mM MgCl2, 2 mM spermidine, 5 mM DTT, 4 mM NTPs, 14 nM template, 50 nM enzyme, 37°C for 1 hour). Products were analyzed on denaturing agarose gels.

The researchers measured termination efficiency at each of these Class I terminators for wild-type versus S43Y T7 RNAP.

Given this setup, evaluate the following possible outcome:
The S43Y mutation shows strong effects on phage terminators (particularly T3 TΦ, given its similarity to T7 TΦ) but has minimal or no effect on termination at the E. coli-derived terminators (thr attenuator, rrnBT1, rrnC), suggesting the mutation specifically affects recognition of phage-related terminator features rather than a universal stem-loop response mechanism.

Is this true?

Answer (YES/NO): NO